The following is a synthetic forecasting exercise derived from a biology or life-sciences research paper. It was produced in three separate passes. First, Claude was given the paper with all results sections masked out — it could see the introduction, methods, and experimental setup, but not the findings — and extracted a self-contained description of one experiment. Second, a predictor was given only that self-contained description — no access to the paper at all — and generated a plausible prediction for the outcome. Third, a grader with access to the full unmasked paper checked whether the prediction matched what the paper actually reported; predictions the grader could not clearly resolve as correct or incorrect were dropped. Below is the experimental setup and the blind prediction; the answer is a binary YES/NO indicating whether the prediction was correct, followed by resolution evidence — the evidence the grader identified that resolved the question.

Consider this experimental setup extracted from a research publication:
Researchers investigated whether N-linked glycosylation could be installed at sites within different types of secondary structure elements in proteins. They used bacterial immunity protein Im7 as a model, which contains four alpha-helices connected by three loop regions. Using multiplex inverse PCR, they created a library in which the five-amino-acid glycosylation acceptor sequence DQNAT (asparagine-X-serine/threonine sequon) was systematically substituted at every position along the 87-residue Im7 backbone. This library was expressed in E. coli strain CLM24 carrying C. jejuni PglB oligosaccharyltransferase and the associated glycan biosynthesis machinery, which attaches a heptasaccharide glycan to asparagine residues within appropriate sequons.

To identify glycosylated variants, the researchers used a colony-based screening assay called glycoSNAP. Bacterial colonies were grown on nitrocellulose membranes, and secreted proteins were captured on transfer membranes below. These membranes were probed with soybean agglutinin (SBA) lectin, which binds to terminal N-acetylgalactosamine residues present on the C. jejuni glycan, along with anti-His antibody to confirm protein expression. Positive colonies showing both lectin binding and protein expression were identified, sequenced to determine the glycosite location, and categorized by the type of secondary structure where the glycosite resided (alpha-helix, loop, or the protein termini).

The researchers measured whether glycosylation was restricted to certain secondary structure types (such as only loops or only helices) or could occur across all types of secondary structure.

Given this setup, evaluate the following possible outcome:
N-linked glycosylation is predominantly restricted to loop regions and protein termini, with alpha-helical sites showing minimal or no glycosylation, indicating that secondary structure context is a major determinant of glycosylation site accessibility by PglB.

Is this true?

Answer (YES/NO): NO